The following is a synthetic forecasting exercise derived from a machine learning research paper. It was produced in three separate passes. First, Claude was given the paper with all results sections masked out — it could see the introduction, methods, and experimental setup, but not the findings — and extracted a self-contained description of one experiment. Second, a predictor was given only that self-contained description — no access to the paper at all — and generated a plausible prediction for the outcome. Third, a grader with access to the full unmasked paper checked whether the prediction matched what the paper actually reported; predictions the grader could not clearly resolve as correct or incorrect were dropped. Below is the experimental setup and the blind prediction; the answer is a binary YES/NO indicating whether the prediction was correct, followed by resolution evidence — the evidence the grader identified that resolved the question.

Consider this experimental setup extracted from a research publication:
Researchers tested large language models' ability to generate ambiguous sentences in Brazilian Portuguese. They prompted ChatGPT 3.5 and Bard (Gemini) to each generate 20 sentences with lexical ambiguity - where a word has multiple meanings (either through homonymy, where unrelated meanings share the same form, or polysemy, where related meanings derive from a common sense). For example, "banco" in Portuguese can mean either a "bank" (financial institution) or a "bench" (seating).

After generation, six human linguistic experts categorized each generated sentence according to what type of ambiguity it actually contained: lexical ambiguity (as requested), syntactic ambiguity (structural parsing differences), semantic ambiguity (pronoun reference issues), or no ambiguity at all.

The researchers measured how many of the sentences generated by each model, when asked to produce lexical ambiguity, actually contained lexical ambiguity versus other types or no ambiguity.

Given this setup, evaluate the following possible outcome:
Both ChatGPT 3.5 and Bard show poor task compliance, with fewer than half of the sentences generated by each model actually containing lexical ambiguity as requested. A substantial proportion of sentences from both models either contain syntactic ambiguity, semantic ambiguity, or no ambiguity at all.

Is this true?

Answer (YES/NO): YES